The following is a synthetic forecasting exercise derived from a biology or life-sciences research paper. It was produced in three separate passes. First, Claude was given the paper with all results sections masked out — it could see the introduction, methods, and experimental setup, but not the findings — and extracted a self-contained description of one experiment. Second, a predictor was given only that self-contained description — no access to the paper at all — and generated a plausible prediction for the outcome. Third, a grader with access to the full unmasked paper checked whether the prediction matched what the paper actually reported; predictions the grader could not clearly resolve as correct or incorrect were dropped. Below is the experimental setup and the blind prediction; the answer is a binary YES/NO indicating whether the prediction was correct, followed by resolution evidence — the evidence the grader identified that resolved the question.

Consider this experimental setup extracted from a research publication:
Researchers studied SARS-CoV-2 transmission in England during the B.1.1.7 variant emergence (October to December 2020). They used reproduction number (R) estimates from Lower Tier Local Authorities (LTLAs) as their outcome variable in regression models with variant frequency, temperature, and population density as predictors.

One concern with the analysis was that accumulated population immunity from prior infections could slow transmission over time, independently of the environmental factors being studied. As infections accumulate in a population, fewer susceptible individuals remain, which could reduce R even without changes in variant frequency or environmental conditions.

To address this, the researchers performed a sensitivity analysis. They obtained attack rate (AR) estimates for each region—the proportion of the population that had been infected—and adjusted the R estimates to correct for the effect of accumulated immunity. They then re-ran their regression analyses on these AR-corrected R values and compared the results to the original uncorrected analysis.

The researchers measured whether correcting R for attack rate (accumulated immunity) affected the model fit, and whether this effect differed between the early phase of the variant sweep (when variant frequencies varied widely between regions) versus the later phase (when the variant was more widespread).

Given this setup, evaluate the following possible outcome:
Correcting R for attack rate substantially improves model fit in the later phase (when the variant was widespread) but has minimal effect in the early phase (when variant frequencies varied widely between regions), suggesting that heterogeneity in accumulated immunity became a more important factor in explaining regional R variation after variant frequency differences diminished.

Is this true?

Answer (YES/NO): NO